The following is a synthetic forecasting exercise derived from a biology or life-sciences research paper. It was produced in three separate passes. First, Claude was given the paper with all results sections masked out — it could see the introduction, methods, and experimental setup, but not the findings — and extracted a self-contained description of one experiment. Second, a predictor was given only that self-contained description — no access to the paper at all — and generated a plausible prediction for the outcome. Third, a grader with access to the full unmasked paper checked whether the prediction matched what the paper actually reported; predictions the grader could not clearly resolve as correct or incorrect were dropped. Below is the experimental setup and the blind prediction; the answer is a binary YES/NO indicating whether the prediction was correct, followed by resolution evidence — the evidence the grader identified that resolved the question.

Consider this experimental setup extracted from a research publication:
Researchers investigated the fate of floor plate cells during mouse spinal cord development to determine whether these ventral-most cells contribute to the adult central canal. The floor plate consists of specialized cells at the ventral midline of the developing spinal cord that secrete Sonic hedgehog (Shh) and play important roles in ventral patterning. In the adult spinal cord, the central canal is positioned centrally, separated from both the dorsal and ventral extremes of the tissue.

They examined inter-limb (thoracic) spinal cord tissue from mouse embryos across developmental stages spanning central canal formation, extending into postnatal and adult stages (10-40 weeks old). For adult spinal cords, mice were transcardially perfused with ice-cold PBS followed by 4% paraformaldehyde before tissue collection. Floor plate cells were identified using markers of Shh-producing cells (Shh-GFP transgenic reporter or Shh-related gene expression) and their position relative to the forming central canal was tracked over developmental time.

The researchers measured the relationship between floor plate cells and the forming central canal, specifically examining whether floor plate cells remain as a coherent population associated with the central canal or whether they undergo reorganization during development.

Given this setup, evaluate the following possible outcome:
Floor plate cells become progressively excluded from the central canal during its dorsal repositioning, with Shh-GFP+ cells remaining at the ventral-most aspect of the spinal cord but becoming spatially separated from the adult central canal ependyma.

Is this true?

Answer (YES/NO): NO